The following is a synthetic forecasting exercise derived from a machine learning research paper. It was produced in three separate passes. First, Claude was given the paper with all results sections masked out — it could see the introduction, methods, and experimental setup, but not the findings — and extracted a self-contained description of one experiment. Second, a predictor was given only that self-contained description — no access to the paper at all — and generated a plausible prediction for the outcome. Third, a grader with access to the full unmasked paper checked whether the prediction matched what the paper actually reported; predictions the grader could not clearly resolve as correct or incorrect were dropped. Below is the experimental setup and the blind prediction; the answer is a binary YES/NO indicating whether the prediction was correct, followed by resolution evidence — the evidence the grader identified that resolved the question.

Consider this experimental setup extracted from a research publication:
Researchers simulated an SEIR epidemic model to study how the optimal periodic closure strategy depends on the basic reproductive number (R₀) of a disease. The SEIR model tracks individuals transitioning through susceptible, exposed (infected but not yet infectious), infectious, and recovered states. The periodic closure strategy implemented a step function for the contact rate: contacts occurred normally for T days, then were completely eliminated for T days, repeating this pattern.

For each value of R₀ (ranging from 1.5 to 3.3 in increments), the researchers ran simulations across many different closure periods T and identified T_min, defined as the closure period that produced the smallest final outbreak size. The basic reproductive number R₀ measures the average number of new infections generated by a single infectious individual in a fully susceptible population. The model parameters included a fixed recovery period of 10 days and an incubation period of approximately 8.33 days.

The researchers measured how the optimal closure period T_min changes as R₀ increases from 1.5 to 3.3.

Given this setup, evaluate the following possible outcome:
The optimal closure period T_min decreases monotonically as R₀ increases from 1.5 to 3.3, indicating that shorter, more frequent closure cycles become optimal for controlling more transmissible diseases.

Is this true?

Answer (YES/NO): NO